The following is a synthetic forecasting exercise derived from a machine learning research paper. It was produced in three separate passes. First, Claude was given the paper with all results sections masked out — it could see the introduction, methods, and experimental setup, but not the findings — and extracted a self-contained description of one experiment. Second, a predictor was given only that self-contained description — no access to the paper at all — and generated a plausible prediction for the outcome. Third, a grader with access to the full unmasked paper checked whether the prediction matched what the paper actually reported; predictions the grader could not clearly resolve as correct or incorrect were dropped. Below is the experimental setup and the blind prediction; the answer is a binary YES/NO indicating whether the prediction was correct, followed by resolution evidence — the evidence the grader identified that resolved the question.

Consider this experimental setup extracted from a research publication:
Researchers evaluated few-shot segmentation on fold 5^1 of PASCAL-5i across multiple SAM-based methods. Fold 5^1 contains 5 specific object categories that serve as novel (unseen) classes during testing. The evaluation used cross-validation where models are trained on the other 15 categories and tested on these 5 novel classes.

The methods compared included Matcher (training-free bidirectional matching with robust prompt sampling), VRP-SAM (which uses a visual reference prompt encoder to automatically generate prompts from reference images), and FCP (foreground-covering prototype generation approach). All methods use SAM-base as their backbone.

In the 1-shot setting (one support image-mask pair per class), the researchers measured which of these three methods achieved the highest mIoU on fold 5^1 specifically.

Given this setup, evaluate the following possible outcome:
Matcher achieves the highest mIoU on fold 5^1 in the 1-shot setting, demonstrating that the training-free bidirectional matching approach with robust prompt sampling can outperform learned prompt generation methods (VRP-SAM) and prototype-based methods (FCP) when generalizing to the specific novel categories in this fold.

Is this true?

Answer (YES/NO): NO